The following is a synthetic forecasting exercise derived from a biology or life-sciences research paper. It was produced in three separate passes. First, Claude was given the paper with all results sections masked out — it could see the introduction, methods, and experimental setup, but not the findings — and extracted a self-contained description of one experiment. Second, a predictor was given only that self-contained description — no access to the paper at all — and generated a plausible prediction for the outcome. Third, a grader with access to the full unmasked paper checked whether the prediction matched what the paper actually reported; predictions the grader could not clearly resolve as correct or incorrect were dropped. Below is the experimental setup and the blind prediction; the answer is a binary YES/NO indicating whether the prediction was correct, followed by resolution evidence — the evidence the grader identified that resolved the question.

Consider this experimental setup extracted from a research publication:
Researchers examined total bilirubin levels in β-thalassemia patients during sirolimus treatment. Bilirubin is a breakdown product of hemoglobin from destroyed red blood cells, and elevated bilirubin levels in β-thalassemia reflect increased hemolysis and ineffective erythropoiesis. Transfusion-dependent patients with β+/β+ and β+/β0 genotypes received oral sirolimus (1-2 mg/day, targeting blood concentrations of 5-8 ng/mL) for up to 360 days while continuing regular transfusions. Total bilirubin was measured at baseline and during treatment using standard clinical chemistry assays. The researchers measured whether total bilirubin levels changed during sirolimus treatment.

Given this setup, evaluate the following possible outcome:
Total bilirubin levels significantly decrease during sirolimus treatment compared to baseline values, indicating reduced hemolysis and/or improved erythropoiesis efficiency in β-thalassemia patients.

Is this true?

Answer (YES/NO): YES